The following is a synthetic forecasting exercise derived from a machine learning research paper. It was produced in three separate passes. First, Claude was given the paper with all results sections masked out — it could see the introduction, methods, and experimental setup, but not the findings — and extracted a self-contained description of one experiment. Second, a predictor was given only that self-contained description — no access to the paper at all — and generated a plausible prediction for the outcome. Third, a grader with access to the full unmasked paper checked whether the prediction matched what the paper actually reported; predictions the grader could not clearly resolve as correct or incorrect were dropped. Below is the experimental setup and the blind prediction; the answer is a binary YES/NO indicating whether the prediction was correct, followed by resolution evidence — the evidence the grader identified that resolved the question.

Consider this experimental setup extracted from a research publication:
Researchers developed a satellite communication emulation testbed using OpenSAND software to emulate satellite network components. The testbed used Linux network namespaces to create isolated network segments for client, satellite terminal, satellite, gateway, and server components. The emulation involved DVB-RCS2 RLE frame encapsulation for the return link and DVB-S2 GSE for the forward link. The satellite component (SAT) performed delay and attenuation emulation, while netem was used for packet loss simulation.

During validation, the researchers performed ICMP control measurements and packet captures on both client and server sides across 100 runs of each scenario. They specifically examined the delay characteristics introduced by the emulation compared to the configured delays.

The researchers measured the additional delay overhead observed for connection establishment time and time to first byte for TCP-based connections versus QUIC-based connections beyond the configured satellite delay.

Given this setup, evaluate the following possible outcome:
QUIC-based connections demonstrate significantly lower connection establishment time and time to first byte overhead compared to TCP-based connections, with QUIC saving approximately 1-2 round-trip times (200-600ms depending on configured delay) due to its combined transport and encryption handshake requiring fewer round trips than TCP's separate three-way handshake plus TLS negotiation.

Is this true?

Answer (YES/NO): NO